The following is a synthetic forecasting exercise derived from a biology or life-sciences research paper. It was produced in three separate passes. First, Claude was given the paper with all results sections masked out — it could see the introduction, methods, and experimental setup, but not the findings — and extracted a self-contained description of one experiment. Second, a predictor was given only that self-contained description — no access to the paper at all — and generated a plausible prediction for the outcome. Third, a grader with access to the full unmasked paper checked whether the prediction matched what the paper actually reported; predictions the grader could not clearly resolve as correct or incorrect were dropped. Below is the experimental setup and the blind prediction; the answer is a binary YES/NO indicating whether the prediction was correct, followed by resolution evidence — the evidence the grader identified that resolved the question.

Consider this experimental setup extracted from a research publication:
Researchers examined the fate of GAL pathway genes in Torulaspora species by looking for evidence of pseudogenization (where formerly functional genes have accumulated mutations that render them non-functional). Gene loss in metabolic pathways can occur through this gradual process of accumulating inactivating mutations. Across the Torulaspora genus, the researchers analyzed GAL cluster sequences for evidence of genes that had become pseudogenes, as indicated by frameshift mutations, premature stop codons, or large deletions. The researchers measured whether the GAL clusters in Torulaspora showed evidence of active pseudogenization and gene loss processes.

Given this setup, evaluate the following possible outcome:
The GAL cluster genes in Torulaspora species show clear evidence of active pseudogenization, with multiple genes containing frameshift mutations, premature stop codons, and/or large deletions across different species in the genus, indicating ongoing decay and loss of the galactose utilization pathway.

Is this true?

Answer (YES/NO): YES